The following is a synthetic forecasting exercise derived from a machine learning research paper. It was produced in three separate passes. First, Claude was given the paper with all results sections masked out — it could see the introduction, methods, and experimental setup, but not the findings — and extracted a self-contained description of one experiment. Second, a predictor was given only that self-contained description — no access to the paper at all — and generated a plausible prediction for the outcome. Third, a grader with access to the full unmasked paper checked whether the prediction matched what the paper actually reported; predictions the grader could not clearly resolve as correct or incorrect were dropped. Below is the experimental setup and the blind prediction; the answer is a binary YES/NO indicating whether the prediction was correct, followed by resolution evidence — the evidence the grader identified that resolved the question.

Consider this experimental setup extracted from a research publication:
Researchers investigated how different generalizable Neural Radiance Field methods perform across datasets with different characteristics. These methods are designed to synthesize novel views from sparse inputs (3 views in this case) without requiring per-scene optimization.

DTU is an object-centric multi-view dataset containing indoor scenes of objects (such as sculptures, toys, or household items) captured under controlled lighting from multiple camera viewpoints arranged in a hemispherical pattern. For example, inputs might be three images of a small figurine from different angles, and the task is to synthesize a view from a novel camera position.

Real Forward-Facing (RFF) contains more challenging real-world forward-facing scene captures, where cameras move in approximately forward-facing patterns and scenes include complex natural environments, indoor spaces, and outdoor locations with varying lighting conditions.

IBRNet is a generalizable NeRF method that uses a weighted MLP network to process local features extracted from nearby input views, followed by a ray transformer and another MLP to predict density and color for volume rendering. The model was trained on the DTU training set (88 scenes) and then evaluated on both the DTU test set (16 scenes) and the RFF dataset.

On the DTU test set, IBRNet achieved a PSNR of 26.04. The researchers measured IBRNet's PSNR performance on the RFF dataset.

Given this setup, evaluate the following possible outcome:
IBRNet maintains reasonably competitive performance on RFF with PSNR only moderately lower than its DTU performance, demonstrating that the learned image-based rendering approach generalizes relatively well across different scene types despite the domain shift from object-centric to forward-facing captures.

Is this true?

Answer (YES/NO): NO